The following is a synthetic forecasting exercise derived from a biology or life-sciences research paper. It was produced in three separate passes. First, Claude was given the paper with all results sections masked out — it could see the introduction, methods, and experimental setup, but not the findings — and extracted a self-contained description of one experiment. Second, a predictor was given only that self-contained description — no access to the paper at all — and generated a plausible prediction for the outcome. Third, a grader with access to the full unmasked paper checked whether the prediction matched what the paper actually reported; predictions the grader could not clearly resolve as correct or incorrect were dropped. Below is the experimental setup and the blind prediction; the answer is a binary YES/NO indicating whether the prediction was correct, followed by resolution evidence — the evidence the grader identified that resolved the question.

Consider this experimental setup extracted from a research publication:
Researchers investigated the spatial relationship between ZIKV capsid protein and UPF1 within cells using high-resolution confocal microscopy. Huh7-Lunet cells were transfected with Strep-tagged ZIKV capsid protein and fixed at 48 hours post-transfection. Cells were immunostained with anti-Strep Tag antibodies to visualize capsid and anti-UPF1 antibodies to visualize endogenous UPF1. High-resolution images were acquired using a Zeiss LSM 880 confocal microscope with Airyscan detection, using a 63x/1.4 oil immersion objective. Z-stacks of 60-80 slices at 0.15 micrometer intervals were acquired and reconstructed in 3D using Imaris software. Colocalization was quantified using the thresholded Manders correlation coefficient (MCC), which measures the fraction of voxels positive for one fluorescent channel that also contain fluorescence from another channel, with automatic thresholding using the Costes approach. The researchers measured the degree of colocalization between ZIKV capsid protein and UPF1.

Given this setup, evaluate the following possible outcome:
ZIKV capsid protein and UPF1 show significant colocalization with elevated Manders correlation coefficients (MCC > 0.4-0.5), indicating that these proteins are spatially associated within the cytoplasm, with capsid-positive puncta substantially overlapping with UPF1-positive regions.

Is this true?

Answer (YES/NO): YES